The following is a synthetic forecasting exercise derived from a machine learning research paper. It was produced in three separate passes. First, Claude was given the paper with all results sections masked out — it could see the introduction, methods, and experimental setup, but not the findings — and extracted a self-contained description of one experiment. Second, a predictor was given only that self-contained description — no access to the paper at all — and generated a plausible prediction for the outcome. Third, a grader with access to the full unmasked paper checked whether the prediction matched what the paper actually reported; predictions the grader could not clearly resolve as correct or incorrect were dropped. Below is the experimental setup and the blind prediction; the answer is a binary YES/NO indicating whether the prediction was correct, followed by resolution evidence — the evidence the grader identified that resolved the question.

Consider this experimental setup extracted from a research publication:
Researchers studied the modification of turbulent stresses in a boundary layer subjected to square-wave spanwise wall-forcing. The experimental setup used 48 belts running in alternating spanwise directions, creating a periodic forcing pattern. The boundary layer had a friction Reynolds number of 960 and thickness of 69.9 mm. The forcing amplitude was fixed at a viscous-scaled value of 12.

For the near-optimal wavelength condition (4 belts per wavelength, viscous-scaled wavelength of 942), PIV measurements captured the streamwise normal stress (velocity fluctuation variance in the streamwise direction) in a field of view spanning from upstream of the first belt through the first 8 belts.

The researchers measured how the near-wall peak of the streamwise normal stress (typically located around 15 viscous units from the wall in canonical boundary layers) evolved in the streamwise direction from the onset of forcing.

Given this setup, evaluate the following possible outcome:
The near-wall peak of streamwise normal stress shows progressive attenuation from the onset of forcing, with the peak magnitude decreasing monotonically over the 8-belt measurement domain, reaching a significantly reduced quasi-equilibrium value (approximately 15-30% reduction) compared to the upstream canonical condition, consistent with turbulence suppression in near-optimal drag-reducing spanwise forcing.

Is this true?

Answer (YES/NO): NO